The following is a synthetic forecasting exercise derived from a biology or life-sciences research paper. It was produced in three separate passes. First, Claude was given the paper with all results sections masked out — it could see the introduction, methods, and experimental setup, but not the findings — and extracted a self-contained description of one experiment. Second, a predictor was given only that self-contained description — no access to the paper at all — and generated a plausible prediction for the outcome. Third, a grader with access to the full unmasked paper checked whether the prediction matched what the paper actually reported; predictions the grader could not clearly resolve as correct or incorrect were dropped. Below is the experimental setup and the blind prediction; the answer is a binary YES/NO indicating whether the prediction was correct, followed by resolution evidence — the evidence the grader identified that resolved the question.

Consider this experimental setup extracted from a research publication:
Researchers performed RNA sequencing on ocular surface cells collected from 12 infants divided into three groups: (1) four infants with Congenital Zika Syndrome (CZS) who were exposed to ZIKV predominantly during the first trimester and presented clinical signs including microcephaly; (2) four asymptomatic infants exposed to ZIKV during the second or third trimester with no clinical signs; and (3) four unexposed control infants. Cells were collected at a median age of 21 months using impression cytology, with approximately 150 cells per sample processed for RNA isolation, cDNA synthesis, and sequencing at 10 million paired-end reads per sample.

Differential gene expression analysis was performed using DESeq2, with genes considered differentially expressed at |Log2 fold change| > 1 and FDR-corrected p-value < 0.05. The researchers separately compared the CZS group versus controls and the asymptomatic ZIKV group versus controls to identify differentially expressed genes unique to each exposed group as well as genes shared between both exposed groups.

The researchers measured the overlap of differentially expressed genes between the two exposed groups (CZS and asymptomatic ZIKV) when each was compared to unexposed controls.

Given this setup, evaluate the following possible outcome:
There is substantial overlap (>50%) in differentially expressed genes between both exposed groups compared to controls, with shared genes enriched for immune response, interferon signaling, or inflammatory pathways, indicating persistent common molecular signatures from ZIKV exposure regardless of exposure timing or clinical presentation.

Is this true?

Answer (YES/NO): NO